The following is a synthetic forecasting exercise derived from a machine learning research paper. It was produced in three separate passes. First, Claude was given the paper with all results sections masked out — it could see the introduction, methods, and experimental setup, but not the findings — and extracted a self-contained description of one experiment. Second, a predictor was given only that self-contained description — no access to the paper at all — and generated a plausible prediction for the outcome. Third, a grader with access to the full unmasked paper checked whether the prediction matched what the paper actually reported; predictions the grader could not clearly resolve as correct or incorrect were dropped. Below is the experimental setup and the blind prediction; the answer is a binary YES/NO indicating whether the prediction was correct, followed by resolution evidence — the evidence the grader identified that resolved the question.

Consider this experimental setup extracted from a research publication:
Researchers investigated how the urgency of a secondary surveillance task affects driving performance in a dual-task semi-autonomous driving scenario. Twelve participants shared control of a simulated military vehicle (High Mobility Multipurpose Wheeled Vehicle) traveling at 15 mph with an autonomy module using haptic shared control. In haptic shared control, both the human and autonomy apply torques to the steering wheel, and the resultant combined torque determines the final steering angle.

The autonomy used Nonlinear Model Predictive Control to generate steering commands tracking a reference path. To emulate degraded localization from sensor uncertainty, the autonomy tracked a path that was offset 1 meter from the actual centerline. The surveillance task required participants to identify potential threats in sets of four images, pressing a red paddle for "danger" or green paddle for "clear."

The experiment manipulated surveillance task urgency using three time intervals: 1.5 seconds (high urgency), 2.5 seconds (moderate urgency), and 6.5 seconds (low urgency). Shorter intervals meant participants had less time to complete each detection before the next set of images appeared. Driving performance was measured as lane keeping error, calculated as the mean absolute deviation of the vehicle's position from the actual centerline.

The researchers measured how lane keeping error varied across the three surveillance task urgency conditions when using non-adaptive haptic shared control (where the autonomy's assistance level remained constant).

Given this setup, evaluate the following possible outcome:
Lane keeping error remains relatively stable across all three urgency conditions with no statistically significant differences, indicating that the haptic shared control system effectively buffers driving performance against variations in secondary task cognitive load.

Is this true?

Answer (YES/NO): NO